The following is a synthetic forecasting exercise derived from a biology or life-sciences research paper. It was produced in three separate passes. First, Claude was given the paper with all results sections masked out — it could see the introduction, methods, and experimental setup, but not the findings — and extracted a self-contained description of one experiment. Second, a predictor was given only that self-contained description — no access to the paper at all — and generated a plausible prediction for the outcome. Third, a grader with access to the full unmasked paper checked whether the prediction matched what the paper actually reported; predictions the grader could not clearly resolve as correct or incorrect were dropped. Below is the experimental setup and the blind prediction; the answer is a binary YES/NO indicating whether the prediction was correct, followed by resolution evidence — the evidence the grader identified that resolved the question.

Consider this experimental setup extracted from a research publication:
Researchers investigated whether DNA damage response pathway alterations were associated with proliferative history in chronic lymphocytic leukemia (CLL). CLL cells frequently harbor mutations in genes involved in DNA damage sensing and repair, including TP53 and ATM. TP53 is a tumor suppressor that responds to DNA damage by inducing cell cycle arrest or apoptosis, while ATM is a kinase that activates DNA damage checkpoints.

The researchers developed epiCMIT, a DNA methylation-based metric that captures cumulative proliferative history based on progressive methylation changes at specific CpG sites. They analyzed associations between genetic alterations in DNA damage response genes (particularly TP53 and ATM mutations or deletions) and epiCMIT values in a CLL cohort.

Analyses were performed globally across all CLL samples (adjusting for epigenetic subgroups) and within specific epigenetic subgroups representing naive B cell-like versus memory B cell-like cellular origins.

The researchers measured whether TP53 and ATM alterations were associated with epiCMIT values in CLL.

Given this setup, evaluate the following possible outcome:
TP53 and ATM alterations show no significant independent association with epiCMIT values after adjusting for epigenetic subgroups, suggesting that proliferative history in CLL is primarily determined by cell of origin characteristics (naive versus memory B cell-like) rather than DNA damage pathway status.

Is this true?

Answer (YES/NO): NO